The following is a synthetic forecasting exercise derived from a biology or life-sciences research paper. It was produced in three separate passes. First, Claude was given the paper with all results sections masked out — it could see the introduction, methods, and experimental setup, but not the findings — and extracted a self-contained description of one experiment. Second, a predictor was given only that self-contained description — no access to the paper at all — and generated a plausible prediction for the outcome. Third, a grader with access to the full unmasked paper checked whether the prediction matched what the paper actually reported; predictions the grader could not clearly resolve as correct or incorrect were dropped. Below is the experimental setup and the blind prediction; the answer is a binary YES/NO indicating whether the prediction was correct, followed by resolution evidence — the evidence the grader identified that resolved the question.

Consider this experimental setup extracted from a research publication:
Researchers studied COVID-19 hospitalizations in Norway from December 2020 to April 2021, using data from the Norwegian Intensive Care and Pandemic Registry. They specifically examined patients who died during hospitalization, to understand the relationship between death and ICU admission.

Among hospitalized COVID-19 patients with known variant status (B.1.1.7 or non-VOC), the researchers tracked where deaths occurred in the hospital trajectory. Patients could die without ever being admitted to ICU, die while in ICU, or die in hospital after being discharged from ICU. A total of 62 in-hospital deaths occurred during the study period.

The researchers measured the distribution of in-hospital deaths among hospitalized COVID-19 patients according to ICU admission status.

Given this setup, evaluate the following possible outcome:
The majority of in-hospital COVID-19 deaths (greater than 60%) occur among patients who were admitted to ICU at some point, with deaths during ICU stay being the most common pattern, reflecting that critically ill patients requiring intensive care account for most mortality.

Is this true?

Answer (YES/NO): NO